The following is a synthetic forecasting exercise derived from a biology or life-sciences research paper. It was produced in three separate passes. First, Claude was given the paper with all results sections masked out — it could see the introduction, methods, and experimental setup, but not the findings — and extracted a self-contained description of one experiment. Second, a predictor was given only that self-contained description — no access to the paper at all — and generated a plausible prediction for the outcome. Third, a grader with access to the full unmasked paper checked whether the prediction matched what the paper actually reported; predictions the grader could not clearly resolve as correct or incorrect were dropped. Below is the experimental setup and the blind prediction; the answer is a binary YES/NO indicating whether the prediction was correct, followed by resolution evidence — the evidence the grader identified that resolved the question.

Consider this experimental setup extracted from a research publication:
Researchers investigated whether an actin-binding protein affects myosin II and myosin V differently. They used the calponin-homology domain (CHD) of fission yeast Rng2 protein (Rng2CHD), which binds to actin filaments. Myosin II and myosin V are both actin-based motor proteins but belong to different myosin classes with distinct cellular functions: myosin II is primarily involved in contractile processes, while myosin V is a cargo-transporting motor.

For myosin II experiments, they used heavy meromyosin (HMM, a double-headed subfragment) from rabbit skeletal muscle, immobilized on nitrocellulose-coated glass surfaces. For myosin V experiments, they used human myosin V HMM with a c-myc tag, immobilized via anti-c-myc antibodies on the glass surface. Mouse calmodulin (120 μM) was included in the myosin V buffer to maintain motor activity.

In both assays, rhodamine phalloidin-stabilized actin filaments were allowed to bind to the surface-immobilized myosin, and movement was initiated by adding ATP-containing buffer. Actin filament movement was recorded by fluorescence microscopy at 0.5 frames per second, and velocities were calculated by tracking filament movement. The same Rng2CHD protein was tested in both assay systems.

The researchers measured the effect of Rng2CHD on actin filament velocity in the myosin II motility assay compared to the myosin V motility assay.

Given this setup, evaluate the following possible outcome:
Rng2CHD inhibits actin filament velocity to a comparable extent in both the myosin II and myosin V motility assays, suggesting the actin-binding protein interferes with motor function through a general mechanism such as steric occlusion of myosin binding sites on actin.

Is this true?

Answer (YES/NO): NO